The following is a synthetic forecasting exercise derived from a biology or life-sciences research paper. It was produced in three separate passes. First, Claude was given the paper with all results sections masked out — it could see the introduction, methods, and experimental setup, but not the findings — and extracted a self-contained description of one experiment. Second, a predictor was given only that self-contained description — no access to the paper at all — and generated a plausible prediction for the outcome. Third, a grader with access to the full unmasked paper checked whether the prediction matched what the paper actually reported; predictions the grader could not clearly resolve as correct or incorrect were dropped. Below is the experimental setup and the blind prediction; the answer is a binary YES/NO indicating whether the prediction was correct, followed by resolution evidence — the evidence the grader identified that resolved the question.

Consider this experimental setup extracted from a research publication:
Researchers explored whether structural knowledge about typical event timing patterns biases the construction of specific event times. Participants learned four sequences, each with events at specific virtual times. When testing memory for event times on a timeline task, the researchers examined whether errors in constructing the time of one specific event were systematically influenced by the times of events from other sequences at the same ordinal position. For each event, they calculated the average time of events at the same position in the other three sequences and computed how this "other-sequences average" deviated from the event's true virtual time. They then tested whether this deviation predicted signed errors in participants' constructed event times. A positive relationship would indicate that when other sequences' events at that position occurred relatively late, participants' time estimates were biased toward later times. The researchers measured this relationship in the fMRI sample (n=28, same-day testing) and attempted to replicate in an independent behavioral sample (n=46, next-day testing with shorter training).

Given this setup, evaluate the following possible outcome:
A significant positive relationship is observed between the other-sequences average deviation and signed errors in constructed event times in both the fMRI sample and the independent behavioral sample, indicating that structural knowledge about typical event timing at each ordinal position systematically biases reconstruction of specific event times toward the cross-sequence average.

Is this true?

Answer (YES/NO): YES